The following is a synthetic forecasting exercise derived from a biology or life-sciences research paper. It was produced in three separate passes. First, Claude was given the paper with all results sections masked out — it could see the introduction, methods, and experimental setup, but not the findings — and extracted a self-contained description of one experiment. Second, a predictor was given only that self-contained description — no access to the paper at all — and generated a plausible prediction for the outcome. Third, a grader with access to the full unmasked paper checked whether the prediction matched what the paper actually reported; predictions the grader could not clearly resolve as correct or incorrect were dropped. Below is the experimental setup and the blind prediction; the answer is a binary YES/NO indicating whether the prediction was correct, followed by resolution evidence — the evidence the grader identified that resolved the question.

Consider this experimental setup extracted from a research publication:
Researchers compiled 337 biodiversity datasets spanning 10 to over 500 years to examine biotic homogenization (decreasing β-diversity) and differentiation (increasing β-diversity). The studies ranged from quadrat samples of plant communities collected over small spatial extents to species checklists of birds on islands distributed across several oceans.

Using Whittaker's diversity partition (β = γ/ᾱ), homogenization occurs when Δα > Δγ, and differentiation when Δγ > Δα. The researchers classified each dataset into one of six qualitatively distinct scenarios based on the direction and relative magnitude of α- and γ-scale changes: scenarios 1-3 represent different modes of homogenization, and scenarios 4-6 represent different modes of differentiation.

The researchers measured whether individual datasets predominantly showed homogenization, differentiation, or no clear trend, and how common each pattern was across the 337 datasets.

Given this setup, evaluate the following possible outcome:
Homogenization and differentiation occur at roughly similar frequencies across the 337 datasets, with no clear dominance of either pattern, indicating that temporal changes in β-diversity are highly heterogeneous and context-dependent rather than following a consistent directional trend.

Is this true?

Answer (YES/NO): YES